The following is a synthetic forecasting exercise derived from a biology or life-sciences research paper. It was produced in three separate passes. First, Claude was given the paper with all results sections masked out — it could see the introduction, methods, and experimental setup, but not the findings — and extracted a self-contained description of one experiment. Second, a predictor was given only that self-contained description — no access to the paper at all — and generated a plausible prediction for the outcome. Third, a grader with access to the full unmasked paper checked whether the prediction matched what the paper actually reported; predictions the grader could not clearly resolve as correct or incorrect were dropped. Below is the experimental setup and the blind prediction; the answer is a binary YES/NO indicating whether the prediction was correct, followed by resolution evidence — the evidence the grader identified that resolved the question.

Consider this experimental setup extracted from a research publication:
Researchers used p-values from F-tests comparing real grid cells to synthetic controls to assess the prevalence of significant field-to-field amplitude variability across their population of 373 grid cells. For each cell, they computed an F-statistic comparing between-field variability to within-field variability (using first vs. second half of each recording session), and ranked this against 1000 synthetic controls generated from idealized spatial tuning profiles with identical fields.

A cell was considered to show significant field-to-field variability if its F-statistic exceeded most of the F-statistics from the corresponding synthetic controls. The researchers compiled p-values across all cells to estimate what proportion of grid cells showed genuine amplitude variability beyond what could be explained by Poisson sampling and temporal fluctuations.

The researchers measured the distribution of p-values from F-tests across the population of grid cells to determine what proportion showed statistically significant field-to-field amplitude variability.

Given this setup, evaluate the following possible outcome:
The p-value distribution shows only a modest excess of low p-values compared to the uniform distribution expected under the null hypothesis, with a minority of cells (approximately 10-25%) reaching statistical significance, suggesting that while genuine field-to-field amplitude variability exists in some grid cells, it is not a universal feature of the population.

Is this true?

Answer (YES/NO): NO